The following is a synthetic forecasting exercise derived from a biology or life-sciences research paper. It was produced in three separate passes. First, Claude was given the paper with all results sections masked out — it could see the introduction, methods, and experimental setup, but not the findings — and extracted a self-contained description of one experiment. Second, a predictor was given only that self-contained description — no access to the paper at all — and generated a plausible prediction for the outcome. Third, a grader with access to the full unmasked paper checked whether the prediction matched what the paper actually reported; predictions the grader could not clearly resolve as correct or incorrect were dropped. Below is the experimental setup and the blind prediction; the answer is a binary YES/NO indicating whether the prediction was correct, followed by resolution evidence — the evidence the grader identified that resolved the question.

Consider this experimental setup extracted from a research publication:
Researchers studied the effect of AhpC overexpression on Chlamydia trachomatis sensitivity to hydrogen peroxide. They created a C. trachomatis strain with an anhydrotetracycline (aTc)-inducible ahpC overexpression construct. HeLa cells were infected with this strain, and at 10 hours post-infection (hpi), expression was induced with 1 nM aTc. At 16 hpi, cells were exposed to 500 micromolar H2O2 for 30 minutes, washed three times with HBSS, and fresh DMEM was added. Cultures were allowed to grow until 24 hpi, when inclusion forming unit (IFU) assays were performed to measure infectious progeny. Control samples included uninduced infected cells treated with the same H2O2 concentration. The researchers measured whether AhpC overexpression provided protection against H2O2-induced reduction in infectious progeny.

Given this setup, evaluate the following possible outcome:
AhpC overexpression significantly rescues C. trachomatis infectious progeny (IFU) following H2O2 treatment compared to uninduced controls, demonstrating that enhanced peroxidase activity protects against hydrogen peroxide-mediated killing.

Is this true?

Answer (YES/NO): YES